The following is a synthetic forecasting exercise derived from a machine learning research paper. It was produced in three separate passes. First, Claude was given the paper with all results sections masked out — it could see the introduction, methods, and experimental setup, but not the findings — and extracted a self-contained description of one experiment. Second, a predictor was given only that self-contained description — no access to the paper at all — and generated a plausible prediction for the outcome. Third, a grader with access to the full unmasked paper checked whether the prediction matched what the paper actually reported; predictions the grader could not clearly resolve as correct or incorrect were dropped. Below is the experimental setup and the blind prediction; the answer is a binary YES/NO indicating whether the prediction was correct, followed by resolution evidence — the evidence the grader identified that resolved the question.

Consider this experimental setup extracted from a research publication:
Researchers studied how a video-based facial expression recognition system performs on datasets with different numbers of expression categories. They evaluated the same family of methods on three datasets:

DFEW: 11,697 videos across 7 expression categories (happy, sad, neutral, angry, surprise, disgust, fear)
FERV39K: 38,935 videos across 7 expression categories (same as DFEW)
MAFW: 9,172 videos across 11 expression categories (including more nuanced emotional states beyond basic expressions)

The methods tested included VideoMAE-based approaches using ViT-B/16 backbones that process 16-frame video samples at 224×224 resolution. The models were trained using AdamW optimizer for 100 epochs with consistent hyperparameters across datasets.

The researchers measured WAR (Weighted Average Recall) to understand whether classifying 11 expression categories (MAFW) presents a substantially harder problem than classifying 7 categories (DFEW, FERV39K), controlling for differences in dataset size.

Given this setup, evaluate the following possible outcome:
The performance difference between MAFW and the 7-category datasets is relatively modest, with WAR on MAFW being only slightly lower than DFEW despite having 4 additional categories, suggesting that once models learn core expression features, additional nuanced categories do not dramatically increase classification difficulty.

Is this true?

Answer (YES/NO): NO